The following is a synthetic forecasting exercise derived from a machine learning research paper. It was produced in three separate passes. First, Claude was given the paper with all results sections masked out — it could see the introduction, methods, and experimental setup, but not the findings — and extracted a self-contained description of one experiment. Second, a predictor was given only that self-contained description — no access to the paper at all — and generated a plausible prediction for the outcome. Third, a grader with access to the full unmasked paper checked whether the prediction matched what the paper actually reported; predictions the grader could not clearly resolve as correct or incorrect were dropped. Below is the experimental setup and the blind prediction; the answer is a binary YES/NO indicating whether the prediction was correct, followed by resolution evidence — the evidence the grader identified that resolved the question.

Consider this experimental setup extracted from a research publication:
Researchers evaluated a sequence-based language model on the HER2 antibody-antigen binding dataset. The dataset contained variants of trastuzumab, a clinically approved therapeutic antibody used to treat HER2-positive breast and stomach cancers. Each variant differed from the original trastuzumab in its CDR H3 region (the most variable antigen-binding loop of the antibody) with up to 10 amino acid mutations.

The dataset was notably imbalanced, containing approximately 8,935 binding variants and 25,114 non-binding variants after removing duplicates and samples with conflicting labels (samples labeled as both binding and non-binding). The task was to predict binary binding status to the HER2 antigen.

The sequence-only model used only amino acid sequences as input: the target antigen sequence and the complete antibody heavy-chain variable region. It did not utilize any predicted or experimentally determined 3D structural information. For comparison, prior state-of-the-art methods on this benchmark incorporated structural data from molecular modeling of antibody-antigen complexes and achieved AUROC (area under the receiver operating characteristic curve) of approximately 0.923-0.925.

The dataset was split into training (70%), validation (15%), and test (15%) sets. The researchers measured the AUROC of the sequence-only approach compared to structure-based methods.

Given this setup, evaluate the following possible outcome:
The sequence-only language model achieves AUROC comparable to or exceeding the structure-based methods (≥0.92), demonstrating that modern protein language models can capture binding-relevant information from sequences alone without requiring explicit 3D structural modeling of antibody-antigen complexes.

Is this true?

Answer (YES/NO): YES